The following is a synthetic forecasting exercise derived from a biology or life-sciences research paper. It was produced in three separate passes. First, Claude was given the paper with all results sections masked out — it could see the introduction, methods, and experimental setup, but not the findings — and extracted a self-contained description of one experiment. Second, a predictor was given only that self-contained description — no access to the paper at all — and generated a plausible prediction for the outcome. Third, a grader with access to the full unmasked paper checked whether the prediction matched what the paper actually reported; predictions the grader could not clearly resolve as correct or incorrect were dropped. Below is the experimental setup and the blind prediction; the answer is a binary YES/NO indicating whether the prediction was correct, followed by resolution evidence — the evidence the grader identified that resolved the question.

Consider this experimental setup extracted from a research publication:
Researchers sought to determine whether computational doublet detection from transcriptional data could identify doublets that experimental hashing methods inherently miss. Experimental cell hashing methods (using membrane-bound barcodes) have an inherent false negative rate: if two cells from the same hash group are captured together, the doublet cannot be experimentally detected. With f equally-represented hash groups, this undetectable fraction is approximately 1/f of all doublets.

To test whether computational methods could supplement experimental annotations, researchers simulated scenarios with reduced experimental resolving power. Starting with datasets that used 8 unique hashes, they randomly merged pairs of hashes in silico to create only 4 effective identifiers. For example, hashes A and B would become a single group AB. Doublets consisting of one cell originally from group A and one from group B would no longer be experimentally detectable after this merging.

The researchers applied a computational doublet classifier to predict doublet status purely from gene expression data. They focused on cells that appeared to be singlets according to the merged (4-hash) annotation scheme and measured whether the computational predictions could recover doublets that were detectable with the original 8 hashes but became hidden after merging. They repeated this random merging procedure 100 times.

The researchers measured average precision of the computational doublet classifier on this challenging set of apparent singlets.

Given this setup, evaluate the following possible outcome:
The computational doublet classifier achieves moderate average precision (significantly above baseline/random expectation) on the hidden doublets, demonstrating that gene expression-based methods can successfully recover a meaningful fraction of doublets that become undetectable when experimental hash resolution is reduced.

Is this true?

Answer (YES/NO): YES